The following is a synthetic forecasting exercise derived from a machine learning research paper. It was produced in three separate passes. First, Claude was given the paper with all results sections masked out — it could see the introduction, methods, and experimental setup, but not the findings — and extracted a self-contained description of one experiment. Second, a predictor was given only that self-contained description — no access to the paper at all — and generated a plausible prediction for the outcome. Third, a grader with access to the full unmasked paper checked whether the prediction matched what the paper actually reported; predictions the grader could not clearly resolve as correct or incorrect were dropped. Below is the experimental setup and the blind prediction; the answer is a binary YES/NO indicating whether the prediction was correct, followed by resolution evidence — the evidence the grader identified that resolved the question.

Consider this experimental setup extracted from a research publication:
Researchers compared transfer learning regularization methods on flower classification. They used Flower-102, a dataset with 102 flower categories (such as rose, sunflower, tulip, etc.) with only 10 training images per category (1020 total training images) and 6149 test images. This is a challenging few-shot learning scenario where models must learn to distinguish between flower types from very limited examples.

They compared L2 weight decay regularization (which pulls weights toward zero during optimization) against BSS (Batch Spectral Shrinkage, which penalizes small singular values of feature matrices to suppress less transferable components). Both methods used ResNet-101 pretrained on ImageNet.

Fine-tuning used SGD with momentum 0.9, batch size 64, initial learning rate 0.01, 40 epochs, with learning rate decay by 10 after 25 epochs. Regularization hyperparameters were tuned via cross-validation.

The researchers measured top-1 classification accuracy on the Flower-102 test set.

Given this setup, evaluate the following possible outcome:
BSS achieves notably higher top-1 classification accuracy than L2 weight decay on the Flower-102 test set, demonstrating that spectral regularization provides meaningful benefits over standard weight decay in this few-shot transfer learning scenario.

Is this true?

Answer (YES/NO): NO